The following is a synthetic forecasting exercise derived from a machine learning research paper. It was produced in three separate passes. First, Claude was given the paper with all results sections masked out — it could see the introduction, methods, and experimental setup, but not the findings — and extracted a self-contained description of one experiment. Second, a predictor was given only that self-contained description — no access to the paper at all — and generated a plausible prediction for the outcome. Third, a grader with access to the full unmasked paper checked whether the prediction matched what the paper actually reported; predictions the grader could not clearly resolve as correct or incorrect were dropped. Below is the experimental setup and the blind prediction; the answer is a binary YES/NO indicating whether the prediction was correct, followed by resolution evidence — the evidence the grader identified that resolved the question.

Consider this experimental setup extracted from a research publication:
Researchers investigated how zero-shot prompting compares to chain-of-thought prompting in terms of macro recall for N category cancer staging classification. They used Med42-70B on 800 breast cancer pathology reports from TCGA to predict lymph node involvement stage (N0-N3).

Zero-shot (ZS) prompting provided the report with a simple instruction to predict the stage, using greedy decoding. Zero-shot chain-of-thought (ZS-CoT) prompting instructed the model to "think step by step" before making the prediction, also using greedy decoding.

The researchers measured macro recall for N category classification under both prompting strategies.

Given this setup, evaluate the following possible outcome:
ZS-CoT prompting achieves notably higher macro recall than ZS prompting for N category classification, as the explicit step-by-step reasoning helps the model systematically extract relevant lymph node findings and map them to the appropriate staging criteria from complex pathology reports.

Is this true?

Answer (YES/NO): NO